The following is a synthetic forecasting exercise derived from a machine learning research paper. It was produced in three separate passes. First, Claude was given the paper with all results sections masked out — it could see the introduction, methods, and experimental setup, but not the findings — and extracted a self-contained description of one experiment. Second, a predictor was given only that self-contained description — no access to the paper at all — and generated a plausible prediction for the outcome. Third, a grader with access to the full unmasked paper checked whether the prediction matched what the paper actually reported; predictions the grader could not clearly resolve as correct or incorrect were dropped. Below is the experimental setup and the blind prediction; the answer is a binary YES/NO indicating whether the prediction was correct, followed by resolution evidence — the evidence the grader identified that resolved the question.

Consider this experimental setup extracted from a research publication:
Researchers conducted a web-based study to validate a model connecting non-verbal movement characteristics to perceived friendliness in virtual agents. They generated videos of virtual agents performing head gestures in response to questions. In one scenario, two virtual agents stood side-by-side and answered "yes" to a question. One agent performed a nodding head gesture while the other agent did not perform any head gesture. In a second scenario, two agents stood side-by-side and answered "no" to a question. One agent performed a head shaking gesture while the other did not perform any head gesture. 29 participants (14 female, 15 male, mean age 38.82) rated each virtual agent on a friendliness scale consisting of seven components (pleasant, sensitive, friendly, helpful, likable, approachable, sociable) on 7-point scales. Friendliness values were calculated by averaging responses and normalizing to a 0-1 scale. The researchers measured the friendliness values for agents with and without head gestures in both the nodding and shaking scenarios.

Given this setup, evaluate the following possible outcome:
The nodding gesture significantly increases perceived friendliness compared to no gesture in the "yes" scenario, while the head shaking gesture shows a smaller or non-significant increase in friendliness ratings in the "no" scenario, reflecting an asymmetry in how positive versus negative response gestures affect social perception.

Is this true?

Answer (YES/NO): YES